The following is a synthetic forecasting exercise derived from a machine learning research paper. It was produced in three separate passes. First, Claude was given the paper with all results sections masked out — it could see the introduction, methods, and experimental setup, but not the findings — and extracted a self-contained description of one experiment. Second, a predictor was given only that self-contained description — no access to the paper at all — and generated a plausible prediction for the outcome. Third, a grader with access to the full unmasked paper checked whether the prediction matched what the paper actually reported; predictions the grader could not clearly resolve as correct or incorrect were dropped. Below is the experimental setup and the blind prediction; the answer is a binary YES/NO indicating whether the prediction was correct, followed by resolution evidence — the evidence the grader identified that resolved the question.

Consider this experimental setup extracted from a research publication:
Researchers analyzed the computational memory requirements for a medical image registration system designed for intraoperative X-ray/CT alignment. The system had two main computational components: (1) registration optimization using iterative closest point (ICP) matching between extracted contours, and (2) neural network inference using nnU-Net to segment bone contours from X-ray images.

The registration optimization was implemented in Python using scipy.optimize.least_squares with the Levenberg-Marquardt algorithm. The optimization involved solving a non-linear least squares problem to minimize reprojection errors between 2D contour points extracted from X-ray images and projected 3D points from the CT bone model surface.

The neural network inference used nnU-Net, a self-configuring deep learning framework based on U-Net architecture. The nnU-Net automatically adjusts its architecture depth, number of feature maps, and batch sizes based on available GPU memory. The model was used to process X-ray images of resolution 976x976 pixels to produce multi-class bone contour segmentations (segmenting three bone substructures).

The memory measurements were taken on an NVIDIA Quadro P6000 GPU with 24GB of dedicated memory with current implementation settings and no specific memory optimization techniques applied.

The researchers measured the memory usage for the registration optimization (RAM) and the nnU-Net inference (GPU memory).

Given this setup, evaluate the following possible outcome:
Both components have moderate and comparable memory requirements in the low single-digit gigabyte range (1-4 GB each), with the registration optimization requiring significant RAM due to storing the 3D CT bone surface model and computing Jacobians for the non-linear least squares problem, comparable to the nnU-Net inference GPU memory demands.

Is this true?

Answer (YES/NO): NO